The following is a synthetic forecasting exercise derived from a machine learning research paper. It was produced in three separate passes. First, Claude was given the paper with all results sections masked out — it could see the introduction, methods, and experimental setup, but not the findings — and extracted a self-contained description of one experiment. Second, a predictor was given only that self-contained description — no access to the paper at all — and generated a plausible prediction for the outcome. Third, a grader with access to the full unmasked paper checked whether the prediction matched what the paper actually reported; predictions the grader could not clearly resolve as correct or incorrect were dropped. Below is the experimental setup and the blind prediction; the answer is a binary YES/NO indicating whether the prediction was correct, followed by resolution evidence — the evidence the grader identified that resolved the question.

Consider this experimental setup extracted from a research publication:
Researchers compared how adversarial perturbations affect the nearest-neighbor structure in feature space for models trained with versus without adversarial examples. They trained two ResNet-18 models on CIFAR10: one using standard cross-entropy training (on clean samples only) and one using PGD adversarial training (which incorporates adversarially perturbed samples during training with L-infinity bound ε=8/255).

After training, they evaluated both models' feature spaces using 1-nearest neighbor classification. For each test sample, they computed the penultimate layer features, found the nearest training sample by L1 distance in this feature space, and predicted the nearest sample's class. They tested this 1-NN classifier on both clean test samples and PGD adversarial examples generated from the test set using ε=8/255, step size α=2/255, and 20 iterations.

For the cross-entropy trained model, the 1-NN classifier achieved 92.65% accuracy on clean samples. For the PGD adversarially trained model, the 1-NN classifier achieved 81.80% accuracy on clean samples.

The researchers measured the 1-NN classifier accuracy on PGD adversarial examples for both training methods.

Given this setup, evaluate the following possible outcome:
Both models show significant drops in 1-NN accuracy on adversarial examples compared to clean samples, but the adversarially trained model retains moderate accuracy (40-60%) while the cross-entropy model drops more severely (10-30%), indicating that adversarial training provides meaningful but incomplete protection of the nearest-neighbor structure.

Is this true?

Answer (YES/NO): NO